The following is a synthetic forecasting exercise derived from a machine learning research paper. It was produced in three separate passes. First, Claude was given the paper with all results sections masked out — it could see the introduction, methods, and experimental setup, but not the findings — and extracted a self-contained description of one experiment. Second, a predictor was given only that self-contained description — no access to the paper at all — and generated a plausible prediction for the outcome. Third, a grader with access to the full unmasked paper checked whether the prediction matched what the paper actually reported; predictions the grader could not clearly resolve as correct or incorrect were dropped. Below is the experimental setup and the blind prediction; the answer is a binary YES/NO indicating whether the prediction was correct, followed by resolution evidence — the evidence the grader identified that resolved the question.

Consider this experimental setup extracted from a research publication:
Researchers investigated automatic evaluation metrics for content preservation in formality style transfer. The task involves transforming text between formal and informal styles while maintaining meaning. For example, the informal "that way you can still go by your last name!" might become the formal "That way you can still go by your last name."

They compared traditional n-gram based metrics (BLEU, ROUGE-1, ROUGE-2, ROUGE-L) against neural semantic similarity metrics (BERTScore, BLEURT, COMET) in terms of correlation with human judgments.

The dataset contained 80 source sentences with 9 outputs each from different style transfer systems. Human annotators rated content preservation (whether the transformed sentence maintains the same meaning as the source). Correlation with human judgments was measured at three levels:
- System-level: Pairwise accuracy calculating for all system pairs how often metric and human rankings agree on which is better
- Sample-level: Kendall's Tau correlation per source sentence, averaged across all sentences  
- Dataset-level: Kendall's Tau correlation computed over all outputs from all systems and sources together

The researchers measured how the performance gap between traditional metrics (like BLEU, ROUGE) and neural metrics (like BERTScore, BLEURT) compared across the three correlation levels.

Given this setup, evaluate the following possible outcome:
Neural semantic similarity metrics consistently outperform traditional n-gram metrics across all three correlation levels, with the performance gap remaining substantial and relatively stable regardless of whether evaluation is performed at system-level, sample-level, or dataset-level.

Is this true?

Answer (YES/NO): NO